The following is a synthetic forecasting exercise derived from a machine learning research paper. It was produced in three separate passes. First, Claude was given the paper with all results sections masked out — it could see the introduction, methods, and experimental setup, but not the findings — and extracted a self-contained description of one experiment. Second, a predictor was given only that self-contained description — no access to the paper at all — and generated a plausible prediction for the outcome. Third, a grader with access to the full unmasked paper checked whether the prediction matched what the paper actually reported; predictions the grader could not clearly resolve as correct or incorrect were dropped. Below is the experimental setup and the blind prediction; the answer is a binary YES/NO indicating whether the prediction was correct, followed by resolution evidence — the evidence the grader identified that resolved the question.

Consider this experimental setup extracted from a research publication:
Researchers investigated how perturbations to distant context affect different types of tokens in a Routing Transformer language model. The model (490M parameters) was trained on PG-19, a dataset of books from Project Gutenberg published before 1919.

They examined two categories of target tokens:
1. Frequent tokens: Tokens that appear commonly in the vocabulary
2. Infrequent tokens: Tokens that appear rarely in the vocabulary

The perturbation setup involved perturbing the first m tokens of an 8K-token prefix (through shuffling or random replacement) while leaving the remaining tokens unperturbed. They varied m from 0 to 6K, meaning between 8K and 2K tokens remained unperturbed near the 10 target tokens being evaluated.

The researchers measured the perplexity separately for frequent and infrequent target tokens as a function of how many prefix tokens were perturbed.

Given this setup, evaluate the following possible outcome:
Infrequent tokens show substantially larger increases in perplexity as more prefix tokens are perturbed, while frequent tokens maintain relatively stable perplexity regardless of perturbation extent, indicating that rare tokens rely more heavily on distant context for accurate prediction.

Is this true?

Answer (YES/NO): YES